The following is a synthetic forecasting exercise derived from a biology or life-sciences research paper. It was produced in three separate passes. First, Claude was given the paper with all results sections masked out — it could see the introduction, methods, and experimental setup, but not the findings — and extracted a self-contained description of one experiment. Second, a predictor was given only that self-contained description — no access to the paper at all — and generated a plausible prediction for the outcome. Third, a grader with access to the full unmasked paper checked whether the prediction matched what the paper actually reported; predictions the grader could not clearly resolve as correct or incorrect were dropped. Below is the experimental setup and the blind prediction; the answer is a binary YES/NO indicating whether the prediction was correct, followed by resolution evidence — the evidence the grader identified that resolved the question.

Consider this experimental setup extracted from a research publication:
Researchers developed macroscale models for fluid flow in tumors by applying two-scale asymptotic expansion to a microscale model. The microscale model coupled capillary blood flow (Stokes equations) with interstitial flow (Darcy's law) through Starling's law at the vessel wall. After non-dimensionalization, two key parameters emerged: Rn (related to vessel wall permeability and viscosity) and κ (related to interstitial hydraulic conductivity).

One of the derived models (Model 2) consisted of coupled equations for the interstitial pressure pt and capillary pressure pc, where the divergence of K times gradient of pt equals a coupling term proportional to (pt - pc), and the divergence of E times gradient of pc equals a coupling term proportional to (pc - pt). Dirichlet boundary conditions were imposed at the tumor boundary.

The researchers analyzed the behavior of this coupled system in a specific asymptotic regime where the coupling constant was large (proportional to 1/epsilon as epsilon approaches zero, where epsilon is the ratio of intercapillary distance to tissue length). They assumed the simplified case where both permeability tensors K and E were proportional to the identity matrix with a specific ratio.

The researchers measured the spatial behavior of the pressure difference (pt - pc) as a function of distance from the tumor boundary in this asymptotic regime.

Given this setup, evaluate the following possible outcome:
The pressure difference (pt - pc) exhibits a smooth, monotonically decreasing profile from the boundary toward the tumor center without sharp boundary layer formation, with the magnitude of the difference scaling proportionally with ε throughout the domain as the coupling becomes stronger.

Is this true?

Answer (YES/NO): NO